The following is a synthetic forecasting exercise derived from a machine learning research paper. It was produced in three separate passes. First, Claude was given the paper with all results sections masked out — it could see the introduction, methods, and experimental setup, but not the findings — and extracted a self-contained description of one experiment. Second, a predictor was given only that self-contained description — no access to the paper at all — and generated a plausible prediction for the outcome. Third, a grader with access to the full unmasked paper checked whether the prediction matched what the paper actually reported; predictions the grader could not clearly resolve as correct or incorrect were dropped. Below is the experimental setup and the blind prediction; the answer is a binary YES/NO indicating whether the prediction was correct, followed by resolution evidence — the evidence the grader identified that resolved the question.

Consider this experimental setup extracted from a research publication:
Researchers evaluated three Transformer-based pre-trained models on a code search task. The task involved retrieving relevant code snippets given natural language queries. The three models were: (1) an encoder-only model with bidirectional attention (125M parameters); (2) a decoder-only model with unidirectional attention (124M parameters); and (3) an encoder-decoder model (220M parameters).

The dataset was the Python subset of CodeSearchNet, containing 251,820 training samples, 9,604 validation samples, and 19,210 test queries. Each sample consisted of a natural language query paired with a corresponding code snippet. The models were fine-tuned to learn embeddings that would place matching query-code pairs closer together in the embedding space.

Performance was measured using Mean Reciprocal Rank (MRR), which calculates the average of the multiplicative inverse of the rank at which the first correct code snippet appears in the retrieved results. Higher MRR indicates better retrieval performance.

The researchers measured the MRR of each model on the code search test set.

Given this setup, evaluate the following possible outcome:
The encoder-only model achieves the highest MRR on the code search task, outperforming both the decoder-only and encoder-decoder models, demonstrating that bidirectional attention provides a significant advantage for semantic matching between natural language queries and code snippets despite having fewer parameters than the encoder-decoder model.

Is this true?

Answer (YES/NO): YES